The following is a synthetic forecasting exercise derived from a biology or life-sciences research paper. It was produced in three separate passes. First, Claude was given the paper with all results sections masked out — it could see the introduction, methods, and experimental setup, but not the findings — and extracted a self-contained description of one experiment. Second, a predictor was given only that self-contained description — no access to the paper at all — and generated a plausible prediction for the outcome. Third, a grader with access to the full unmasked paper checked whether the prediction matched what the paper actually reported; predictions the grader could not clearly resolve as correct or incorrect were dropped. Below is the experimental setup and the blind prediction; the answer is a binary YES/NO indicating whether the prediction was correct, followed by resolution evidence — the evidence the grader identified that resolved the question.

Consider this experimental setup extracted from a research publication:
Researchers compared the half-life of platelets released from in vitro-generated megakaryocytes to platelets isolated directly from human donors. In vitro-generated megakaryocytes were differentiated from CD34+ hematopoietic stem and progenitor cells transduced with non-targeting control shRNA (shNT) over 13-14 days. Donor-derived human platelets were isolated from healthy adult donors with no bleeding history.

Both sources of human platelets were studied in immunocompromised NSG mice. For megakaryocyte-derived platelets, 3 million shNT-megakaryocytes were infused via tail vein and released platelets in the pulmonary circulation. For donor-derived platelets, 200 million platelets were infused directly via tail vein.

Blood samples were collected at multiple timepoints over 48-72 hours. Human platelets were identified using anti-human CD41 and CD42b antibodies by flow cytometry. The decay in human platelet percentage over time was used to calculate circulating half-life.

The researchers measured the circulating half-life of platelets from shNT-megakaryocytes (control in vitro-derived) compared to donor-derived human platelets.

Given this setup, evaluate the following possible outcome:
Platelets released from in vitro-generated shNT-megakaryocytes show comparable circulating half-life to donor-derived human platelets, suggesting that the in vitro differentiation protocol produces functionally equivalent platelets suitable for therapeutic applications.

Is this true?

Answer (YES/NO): YES